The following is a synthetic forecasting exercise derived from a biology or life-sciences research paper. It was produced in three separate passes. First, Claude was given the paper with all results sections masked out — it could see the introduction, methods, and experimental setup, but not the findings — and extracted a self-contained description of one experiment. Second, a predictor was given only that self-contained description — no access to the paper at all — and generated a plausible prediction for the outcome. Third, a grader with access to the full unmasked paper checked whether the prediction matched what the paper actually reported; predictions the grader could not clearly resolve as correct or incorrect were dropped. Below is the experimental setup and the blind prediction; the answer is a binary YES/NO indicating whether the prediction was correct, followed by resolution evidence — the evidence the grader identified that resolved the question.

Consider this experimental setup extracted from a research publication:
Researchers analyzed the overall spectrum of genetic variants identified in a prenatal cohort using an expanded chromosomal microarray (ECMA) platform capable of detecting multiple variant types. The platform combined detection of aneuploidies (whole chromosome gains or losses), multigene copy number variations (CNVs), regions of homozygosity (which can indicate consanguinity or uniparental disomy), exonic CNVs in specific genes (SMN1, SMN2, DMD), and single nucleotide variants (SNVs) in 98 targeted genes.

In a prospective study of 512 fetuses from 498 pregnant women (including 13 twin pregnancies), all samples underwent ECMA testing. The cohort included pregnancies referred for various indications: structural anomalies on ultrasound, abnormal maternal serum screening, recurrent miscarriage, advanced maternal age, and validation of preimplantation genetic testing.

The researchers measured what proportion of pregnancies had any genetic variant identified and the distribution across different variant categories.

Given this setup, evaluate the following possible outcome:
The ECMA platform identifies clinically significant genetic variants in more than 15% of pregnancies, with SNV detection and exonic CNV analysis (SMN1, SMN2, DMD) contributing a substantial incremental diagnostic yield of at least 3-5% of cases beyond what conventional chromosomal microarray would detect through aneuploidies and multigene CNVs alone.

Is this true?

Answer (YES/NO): YES